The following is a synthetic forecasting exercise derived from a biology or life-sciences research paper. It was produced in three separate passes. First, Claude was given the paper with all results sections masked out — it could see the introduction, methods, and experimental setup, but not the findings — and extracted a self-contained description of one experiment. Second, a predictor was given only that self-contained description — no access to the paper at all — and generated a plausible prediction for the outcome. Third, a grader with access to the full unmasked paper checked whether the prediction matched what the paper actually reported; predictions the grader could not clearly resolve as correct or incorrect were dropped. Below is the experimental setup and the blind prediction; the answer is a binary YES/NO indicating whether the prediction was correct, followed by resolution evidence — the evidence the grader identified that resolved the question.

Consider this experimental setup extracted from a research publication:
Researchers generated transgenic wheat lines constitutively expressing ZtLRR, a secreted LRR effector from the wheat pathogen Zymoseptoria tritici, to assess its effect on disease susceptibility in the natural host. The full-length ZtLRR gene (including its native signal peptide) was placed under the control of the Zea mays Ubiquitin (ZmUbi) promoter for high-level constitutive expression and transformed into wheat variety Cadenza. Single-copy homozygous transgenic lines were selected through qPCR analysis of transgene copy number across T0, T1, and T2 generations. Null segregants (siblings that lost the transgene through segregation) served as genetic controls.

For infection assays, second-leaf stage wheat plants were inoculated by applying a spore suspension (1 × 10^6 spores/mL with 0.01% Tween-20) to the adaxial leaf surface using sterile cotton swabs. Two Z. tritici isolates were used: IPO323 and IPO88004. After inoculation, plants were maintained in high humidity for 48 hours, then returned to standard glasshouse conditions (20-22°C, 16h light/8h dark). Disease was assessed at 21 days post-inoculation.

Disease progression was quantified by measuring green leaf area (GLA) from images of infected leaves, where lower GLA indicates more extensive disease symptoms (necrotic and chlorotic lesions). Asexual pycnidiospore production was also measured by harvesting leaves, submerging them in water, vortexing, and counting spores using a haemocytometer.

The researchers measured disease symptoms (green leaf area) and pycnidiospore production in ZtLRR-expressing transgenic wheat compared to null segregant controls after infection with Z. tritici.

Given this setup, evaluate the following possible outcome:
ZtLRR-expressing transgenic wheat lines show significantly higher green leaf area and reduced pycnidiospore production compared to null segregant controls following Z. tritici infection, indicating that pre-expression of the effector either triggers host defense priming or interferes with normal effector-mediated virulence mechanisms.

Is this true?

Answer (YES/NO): NO